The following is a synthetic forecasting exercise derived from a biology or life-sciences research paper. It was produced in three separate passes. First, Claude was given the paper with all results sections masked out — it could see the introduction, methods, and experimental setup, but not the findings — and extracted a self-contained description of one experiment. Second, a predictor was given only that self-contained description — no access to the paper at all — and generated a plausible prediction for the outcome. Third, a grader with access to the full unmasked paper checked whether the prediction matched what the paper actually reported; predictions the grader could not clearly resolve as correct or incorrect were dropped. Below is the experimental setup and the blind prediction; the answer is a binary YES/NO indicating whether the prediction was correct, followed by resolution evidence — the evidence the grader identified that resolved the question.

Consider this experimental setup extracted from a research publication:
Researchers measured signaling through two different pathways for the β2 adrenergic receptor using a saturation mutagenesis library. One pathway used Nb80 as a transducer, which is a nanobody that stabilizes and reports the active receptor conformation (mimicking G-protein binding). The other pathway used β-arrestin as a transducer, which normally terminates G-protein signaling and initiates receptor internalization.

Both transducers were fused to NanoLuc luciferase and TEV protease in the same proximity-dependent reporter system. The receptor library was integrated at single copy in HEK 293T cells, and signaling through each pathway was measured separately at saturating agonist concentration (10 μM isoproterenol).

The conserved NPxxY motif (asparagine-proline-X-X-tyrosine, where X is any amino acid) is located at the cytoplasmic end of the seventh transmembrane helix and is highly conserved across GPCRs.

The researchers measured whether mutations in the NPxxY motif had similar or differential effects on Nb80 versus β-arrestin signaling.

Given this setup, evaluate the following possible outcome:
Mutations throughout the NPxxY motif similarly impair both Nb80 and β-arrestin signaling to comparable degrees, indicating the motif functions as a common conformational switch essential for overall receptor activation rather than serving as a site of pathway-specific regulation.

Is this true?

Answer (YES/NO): NO